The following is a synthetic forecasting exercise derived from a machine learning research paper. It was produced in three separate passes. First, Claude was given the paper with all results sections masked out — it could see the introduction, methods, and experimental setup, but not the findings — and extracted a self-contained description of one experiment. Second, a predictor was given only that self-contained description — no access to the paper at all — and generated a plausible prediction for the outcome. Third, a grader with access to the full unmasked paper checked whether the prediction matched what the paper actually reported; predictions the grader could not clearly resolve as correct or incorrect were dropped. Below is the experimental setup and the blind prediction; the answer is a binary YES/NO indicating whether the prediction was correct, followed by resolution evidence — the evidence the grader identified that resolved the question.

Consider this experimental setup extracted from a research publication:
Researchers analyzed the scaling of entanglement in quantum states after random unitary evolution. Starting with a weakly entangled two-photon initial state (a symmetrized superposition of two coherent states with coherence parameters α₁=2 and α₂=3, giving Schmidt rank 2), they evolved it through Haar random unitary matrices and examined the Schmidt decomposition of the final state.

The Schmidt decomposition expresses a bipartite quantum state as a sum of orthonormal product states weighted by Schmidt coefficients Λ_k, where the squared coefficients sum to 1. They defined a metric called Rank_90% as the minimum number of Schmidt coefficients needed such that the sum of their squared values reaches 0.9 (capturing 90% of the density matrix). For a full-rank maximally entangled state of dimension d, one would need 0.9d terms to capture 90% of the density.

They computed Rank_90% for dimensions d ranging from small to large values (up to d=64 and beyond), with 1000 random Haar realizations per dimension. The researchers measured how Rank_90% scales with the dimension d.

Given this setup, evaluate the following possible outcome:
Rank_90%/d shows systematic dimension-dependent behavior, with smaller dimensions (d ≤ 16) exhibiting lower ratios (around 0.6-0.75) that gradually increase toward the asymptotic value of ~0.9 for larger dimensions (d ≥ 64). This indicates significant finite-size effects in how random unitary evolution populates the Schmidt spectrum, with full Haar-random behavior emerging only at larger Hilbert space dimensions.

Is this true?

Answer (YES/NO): NO